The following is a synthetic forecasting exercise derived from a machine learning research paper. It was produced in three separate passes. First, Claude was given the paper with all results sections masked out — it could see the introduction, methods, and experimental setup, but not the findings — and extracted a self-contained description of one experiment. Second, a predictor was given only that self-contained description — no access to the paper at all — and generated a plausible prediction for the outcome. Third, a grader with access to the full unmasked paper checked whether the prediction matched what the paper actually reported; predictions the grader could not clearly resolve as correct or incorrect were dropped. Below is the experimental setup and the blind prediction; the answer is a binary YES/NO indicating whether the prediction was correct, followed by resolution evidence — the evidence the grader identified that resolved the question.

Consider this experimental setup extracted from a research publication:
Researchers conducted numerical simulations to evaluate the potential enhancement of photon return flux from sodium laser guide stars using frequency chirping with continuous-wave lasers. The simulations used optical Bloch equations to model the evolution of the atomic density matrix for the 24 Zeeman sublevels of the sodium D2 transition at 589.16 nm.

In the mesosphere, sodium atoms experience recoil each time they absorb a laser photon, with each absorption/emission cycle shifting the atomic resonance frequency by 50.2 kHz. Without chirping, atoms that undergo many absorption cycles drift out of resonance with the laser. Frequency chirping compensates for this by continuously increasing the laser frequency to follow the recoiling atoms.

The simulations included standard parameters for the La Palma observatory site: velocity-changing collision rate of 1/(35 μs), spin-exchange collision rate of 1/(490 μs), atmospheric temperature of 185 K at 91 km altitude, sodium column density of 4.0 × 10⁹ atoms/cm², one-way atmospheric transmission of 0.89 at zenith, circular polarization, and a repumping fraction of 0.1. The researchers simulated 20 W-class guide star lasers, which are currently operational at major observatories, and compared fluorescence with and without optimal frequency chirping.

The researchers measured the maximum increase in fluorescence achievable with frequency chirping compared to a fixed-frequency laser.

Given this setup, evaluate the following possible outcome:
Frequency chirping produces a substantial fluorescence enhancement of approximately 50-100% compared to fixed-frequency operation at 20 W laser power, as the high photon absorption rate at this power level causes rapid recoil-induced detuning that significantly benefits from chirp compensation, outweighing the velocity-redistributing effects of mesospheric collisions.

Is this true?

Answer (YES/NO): YES